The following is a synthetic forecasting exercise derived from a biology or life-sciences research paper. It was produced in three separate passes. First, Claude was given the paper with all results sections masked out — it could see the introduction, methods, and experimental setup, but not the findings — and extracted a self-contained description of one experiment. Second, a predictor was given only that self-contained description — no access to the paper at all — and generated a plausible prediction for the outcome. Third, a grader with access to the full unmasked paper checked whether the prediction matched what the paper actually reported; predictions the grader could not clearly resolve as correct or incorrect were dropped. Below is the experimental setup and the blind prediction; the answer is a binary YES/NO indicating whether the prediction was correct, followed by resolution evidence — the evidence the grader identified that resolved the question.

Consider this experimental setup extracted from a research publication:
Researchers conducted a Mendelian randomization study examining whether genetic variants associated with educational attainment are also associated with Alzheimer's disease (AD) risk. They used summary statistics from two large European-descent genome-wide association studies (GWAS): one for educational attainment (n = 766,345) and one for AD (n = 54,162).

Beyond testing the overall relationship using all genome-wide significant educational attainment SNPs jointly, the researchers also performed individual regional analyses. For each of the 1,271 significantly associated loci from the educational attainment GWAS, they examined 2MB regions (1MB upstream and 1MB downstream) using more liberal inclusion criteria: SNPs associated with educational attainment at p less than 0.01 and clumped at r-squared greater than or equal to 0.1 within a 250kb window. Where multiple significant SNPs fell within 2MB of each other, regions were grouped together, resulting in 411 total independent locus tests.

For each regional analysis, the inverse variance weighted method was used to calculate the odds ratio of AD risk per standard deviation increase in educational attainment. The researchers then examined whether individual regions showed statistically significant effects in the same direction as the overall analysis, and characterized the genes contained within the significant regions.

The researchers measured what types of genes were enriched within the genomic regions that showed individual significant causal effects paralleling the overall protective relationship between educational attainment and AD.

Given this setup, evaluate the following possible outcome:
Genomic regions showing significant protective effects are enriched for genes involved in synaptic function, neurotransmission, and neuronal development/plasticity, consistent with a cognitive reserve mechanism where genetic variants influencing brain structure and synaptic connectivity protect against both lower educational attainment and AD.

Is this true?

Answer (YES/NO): YES